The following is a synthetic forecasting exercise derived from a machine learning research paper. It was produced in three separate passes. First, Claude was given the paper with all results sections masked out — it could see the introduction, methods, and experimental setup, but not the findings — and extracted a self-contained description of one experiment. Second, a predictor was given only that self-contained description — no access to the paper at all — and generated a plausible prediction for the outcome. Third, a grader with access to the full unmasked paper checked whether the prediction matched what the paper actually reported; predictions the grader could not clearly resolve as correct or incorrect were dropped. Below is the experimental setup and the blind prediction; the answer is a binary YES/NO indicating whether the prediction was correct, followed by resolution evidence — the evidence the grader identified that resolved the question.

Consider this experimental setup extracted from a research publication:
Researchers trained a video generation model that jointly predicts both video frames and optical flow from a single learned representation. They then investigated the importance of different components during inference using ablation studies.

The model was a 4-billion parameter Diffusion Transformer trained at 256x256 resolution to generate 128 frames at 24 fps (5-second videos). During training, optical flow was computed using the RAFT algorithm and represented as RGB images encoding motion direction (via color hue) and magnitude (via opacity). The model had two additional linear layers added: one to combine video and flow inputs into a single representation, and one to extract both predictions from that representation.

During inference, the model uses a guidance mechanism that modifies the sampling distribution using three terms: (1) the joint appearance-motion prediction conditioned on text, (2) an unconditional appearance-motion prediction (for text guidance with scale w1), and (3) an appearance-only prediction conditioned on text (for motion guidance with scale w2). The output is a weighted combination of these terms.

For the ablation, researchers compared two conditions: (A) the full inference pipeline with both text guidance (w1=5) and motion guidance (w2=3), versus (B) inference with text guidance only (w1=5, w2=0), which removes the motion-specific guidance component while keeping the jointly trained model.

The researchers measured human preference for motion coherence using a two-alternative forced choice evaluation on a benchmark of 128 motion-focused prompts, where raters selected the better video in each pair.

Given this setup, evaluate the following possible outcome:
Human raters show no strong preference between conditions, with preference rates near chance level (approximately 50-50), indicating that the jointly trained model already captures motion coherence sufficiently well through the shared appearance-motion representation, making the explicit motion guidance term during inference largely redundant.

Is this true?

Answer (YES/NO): NO